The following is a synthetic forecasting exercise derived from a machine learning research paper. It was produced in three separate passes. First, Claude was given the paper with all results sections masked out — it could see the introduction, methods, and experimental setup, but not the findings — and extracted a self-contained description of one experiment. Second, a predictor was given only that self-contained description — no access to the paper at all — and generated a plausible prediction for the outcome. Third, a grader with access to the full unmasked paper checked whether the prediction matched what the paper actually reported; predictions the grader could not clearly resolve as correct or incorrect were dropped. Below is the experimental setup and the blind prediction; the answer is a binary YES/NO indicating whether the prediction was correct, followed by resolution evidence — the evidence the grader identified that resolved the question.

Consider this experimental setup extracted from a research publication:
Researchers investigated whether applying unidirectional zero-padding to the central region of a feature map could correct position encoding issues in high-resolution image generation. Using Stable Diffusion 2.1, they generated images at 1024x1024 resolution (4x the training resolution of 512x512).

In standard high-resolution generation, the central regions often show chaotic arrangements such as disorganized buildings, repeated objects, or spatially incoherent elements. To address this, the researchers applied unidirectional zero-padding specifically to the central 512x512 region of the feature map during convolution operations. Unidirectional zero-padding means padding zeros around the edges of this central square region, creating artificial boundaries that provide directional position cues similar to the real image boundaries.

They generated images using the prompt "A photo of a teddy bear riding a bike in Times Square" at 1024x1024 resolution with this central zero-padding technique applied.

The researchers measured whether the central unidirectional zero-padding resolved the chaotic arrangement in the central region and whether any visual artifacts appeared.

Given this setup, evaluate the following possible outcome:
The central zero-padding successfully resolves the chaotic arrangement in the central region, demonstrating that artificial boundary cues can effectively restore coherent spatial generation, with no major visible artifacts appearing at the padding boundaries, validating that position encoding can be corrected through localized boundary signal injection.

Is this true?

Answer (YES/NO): NO